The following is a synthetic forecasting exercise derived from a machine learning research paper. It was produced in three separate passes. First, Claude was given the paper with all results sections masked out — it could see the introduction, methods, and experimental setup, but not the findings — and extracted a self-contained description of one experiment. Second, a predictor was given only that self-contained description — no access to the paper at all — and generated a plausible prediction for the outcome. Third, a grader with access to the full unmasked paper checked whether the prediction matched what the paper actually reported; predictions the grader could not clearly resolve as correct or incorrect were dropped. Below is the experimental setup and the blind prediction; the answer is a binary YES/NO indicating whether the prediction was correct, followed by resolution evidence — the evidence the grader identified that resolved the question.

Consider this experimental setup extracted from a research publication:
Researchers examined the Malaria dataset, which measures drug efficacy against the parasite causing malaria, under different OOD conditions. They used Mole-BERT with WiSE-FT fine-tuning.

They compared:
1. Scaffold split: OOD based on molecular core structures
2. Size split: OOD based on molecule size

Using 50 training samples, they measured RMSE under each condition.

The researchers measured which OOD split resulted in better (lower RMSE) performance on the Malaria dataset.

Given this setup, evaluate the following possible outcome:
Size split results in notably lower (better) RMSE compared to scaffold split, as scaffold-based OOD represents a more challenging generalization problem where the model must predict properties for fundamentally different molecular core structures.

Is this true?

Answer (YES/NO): YES